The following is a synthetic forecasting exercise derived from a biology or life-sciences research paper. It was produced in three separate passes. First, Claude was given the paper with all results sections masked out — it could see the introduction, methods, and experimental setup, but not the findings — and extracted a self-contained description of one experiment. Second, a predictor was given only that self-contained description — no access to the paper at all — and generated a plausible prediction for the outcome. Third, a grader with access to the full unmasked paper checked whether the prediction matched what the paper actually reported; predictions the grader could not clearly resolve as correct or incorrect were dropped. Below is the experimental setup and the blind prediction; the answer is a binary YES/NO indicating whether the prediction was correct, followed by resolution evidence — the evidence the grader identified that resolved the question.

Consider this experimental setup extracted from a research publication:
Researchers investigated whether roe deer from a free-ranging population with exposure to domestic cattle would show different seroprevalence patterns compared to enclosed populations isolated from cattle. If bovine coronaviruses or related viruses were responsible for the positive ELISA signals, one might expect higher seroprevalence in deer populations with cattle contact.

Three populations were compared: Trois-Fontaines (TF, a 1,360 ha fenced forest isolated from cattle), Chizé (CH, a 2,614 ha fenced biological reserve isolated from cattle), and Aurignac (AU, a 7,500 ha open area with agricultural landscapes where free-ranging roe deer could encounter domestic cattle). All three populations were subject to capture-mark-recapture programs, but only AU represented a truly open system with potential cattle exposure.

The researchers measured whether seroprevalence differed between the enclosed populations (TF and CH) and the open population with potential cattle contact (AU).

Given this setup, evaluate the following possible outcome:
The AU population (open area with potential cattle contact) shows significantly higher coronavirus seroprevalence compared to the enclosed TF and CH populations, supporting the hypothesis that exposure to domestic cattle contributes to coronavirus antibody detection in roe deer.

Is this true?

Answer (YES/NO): NO